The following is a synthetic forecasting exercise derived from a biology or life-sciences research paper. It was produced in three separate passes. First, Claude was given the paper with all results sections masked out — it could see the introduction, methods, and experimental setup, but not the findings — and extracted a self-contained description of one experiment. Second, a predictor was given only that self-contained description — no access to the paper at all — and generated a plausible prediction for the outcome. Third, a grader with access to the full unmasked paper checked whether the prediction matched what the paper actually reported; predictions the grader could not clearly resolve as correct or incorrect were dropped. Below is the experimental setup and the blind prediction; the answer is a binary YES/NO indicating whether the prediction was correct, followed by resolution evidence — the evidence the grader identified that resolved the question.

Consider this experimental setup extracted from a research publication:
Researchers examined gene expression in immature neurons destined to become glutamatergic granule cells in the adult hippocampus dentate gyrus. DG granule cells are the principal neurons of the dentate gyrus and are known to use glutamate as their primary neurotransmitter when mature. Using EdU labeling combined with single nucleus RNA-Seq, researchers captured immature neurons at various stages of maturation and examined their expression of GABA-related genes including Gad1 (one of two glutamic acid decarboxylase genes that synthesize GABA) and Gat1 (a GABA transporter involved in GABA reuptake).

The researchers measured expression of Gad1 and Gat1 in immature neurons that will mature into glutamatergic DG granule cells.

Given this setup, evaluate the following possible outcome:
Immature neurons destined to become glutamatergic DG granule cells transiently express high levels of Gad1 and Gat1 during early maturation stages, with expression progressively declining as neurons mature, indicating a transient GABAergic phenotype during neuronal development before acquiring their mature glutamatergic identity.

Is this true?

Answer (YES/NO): NO